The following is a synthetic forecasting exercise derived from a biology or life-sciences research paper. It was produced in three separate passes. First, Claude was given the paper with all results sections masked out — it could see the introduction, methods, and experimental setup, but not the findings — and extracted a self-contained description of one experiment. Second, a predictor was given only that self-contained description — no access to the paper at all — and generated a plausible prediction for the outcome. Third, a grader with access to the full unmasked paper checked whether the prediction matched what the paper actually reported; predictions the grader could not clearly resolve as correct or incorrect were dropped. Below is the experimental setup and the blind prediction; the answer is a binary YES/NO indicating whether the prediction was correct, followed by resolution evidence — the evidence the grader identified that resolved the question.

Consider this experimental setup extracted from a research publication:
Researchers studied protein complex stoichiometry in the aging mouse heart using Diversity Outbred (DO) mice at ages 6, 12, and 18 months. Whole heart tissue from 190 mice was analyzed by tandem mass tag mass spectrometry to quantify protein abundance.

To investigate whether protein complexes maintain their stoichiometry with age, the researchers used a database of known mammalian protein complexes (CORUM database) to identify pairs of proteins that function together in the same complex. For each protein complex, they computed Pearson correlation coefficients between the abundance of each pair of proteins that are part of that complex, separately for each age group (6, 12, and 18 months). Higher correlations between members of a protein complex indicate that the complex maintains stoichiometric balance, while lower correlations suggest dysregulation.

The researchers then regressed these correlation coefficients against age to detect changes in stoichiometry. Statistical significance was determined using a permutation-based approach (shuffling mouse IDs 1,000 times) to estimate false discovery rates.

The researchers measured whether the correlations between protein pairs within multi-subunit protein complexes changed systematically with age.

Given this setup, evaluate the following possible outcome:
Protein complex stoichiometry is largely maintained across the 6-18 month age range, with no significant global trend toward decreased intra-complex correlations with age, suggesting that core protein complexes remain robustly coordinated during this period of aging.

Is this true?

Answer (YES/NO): NO